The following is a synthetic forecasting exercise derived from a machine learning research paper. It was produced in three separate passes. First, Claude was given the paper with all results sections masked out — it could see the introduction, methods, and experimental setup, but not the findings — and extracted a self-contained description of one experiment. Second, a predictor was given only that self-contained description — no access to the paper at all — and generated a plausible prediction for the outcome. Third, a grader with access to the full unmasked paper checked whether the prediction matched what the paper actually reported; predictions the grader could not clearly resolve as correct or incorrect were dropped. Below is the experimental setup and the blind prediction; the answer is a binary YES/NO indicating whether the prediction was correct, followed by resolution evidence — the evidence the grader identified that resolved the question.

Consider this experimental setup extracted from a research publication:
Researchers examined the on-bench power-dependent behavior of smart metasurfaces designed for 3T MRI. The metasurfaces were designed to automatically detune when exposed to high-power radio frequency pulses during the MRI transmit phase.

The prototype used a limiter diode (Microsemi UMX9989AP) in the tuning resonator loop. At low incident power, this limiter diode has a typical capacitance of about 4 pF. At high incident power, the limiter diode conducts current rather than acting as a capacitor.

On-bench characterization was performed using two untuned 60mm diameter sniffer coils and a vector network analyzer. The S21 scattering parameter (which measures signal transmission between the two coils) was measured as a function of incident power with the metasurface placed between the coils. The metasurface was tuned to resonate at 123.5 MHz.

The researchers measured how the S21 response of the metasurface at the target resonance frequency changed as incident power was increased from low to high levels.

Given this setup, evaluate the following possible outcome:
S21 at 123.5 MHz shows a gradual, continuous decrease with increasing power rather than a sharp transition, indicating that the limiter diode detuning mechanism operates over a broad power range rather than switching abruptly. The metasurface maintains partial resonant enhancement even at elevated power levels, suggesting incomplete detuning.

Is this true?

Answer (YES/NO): NO